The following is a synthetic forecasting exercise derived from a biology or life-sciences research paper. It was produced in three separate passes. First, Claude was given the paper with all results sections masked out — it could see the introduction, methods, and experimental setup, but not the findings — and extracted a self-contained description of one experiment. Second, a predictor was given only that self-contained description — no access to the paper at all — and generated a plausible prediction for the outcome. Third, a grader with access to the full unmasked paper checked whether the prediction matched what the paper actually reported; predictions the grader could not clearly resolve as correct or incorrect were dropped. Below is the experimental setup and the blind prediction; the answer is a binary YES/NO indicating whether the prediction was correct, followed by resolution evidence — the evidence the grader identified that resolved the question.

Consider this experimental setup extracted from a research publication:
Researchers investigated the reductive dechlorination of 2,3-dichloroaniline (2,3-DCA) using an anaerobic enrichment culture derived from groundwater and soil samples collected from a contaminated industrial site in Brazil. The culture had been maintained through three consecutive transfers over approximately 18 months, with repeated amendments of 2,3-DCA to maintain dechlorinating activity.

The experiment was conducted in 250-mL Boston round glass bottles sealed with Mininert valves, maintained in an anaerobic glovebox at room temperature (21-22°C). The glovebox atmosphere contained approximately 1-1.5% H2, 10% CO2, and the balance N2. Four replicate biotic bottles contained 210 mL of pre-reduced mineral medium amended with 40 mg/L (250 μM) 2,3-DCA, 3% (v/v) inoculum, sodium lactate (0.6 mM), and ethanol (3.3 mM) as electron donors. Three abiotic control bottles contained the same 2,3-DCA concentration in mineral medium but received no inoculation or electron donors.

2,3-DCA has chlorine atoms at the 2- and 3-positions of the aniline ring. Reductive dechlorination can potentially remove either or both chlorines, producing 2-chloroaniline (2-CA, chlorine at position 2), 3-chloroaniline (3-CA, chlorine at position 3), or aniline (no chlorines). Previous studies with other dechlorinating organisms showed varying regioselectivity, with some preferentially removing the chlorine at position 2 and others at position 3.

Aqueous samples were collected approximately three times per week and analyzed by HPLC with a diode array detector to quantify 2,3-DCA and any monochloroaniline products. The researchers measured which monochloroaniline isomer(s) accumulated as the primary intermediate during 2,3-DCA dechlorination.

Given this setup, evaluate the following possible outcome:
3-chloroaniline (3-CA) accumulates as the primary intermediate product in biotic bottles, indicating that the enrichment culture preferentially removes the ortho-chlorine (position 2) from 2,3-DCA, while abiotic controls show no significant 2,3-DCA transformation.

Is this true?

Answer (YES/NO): NO